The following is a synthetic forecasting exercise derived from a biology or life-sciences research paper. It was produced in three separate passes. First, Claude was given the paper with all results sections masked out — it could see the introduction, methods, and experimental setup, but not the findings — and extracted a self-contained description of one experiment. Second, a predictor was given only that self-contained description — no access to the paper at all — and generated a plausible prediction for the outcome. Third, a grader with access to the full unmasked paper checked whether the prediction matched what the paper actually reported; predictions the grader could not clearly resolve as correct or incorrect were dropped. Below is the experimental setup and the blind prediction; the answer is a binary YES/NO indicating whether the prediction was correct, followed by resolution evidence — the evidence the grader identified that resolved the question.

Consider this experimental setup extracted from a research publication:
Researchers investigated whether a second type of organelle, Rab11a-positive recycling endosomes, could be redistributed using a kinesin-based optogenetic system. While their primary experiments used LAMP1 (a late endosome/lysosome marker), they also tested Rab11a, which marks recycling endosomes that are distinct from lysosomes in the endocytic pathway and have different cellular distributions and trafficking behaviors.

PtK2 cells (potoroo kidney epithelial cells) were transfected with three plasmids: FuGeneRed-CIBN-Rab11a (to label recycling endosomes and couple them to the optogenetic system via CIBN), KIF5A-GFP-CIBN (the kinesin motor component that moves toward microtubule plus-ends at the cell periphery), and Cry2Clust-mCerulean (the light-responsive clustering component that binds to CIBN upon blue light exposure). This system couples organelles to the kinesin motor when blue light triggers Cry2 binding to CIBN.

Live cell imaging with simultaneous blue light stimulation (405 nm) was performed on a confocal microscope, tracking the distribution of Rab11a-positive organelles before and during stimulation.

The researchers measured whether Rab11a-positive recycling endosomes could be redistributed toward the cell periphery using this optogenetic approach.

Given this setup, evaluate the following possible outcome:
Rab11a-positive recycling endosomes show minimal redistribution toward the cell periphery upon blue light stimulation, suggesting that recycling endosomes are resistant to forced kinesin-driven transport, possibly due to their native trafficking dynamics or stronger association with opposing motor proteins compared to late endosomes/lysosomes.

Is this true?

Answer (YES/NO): NO